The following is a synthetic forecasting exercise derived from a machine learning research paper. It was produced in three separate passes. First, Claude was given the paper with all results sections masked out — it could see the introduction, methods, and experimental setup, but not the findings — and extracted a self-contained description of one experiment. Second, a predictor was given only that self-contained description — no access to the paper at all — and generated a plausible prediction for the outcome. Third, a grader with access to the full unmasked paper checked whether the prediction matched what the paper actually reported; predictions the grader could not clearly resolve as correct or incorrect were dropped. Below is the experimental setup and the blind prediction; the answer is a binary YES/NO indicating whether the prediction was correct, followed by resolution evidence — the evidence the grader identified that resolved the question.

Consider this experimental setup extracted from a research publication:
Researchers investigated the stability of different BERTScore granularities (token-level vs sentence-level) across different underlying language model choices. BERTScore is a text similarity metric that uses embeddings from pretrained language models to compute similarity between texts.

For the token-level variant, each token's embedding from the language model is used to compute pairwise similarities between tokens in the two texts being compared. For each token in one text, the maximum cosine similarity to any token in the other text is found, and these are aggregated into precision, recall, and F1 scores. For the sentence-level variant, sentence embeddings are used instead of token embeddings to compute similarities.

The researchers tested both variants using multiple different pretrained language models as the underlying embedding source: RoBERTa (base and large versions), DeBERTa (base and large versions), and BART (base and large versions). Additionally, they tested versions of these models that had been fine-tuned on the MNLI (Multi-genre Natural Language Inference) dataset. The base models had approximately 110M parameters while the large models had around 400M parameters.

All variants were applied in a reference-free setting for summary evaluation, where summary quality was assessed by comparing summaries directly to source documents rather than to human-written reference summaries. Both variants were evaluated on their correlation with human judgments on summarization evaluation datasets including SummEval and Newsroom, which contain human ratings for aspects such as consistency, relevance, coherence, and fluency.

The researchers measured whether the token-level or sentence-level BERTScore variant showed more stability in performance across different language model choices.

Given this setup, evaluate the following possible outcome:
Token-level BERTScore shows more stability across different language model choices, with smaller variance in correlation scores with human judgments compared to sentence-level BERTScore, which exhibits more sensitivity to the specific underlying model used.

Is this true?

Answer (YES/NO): YES